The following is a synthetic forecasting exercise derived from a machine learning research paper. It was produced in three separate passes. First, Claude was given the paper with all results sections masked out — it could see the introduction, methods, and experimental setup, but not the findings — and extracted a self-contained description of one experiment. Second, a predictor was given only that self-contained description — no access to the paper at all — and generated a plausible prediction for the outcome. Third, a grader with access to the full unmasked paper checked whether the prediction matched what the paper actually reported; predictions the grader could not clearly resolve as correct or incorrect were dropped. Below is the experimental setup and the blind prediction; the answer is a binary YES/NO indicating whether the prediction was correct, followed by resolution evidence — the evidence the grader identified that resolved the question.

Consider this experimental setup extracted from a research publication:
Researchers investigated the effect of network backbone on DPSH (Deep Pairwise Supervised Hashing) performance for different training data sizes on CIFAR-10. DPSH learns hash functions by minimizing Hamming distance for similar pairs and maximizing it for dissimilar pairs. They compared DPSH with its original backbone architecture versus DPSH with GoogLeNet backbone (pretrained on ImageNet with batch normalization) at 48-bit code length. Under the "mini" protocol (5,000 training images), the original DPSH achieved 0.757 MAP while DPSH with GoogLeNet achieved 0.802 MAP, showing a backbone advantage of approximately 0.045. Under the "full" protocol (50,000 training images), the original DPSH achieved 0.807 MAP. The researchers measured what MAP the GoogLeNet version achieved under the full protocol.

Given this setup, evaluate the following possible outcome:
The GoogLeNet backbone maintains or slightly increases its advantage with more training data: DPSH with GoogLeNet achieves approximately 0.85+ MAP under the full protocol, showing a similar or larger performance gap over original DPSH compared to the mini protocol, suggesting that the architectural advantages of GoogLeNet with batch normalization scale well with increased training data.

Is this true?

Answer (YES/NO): YES